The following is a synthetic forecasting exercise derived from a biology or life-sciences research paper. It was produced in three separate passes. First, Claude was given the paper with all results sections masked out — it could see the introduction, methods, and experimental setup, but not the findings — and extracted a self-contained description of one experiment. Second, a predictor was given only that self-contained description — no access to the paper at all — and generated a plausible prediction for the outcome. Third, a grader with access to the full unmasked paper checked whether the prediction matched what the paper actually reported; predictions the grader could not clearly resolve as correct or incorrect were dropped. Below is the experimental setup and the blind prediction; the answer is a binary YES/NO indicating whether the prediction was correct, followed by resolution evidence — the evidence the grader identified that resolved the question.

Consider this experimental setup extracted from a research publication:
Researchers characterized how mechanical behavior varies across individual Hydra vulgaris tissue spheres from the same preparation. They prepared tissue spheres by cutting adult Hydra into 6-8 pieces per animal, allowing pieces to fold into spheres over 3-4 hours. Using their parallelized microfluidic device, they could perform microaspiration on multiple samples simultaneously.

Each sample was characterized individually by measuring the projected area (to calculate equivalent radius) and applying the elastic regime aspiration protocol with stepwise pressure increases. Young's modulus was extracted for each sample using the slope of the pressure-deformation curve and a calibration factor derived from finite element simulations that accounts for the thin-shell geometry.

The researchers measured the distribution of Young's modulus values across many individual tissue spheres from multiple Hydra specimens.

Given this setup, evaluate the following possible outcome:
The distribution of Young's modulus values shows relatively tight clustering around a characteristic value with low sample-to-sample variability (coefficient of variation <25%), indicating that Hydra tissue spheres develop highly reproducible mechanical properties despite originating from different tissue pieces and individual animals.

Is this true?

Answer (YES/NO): NO